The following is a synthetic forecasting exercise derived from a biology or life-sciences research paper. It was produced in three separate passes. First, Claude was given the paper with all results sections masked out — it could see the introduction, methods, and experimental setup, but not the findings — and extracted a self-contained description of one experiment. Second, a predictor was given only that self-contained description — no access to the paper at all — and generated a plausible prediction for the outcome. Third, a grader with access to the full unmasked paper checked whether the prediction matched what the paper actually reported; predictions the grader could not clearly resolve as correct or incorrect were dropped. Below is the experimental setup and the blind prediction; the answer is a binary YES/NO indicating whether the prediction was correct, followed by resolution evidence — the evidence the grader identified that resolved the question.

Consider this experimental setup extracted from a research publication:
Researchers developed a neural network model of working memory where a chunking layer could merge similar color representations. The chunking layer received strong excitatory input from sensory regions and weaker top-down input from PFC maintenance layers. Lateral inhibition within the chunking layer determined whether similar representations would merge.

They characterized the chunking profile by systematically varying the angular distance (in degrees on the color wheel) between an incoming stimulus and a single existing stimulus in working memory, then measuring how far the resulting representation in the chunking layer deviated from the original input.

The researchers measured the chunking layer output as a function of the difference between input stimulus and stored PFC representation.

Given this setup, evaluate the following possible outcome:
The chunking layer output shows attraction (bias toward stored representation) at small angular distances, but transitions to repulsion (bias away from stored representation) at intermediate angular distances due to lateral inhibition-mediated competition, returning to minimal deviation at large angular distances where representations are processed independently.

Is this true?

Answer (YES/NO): NO